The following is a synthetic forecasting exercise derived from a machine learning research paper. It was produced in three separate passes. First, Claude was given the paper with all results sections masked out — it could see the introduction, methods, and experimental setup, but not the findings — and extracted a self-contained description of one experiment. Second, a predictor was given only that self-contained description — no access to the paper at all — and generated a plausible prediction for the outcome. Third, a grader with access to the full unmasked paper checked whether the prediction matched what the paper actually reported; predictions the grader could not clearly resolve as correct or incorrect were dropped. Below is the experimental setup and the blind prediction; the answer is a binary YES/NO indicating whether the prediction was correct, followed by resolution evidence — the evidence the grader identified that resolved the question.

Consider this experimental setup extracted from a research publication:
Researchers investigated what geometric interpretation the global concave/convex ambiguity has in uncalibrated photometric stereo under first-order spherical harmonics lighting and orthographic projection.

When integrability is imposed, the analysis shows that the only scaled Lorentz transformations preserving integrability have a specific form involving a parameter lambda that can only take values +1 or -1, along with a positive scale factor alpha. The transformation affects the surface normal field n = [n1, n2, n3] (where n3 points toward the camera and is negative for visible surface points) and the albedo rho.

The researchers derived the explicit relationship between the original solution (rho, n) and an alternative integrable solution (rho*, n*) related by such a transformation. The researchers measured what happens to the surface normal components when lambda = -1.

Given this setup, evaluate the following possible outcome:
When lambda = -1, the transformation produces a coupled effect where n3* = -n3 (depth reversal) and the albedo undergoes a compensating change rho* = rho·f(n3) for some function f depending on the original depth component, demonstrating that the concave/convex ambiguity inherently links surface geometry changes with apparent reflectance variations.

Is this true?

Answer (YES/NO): NO